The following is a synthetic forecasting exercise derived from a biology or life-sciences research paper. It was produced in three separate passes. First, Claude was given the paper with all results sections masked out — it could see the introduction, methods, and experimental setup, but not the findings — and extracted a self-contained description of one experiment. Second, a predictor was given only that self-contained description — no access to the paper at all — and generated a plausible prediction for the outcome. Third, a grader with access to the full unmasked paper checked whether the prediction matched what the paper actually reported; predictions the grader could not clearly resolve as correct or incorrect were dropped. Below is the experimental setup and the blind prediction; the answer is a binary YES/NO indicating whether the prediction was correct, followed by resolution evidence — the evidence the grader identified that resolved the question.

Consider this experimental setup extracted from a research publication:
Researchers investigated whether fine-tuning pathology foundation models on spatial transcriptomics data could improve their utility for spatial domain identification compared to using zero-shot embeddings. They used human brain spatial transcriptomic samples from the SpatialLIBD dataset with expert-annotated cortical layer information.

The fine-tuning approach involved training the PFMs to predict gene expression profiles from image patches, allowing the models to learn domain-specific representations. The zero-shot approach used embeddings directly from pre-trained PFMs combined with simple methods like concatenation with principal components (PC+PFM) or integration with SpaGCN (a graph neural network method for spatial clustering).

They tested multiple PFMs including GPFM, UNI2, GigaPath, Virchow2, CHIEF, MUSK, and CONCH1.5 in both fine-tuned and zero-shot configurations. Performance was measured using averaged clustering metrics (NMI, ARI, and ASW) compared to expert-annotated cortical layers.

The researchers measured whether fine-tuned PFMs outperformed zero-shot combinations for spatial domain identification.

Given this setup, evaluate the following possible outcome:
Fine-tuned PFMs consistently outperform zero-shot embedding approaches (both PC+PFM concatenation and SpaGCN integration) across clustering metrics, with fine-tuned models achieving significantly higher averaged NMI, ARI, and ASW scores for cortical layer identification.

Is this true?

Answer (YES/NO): NO